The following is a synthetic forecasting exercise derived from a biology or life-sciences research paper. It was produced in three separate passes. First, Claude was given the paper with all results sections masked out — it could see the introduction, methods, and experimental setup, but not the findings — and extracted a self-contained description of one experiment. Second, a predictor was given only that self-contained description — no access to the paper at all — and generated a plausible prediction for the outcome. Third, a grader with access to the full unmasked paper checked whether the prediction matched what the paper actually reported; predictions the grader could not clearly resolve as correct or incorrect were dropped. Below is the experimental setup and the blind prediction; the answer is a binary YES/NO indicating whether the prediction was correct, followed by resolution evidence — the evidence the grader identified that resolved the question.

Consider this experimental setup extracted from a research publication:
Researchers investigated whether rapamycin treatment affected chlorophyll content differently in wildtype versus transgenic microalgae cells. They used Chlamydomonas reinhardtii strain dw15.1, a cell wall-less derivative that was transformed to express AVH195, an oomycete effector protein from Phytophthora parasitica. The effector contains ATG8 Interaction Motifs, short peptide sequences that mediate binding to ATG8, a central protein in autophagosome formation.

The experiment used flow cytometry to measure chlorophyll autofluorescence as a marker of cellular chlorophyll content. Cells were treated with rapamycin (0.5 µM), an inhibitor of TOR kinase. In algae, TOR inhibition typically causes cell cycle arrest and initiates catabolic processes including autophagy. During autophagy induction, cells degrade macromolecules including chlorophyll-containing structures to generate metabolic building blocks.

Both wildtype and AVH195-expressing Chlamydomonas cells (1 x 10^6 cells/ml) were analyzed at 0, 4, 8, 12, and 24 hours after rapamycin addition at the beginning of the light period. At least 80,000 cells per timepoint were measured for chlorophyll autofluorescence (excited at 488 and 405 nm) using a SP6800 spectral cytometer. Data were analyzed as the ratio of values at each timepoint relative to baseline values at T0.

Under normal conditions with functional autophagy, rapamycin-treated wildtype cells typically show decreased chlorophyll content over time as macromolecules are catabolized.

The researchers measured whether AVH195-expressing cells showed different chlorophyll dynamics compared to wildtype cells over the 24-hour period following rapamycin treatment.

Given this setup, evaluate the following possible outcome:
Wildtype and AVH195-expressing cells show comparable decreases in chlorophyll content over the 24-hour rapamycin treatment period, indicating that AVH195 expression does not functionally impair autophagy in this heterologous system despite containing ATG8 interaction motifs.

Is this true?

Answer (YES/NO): NO